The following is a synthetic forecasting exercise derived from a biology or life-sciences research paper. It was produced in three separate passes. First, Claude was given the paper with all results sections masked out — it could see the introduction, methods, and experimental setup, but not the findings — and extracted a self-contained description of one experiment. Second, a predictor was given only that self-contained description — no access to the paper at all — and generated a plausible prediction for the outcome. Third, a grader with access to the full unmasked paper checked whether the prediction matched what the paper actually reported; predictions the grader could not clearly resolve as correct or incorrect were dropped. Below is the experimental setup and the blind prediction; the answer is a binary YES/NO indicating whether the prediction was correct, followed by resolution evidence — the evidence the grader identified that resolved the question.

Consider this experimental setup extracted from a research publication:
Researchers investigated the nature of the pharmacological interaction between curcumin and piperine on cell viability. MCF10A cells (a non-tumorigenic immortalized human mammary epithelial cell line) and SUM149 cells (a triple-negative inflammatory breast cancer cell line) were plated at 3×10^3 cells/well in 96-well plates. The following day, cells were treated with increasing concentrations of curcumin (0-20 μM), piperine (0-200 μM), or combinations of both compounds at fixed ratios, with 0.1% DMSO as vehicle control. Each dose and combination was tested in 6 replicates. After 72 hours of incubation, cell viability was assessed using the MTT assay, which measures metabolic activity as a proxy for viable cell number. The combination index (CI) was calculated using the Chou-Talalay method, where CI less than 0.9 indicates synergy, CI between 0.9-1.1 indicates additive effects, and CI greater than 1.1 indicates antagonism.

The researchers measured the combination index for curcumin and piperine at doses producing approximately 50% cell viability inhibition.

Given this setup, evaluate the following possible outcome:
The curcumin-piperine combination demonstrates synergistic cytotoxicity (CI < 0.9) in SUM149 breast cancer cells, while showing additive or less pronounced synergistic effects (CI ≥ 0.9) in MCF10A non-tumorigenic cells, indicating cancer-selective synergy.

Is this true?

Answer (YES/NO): YES